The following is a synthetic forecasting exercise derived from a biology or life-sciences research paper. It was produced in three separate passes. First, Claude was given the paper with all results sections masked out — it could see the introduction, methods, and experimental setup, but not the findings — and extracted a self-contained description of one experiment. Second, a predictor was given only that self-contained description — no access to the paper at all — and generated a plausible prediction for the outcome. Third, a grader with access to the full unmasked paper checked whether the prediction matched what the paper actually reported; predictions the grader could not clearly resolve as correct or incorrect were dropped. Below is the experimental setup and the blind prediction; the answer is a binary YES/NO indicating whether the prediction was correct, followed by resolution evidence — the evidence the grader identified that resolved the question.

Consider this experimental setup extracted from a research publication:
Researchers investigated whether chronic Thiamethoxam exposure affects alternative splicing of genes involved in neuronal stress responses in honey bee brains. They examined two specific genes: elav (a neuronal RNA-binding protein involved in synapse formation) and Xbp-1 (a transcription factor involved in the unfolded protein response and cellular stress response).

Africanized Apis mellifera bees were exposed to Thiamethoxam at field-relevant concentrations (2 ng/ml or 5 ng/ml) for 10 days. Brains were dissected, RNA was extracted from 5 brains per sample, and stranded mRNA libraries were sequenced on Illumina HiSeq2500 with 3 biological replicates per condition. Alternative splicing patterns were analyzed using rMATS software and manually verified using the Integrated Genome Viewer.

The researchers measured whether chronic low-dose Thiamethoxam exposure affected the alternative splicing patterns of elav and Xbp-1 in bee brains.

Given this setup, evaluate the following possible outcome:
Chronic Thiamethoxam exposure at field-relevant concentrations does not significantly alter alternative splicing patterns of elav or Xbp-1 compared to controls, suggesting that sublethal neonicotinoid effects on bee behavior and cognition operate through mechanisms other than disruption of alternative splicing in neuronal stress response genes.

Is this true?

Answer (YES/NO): YES